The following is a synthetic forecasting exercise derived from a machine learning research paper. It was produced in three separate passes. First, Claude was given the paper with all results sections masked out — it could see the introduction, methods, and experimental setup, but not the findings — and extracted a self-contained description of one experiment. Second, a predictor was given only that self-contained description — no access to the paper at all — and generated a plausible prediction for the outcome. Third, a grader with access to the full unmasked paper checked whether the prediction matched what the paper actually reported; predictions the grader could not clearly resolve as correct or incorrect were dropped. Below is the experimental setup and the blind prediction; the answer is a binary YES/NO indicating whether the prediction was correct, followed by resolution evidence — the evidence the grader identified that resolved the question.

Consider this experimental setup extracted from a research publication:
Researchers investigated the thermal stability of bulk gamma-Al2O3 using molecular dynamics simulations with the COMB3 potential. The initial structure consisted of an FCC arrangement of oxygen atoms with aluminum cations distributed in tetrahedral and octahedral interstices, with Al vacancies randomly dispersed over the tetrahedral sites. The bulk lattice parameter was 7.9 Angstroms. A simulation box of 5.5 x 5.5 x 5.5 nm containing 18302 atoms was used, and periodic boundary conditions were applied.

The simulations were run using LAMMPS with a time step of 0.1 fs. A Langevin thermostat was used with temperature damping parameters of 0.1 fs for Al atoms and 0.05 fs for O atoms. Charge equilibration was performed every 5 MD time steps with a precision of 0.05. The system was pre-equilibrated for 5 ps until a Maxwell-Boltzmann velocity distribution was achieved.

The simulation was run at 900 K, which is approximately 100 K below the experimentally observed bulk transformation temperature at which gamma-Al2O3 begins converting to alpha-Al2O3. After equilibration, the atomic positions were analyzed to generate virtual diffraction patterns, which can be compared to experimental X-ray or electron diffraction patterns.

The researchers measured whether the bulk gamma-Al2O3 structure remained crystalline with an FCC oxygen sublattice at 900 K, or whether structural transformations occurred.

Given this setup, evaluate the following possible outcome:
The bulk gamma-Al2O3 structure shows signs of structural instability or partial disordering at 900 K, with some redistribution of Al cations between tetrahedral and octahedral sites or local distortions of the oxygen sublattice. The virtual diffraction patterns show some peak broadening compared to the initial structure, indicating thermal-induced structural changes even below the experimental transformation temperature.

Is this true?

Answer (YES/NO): NO